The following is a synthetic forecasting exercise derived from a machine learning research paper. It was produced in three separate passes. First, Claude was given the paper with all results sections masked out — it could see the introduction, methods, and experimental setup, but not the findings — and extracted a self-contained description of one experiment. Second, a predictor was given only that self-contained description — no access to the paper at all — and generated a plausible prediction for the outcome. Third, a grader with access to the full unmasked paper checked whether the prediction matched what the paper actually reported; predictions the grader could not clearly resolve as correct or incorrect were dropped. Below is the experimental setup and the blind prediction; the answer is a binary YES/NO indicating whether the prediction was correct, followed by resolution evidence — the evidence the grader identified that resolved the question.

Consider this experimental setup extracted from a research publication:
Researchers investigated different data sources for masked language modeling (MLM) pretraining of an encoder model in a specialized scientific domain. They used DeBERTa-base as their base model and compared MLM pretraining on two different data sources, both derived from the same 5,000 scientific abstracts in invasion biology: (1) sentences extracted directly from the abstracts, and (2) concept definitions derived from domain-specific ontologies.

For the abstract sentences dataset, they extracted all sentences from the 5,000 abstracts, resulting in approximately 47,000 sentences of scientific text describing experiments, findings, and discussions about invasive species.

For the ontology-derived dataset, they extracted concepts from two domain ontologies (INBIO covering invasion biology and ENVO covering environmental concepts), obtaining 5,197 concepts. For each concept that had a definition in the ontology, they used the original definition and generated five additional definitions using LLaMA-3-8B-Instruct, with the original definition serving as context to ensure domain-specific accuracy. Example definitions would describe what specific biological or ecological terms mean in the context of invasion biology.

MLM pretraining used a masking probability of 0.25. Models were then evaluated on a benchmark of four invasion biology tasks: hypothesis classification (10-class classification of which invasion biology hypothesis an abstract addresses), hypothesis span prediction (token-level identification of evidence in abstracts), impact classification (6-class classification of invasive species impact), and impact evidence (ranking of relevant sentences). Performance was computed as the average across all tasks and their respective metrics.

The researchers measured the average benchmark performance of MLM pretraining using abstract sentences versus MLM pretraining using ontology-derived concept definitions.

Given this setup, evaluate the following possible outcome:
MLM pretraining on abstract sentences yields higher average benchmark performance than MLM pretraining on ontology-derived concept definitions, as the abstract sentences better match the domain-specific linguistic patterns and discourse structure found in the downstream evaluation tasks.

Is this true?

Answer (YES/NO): YES